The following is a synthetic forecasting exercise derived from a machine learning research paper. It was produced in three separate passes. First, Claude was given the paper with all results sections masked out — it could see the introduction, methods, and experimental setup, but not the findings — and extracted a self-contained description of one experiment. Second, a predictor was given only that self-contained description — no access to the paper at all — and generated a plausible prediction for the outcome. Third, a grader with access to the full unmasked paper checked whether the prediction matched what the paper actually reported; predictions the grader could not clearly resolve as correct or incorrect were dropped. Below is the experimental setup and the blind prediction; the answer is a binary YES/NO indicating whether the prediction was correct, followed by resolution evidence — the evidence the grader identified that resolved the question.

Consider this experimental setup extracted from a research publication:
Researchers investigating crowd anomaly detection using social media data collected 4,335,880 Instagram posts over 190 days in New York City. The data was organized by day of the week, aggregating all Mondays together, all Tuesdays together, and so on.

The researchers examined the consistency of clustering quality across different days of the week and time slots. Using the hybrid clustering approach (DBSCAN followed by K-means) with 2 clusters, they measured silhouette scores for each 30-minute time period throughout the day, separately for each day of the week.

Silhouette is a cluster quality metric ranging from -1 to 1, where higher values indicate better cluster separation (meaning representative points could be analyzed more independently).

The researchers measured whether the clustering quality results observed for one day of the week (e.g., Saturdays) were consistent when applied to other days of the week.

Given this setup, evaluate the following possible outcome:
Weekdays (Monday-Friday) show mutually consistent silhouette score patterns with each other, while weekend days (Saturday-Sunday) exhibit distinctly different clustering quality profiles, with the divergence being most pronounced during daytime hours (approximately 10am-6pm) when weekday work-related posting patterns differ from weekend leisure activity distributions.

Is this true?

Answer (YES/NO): NO